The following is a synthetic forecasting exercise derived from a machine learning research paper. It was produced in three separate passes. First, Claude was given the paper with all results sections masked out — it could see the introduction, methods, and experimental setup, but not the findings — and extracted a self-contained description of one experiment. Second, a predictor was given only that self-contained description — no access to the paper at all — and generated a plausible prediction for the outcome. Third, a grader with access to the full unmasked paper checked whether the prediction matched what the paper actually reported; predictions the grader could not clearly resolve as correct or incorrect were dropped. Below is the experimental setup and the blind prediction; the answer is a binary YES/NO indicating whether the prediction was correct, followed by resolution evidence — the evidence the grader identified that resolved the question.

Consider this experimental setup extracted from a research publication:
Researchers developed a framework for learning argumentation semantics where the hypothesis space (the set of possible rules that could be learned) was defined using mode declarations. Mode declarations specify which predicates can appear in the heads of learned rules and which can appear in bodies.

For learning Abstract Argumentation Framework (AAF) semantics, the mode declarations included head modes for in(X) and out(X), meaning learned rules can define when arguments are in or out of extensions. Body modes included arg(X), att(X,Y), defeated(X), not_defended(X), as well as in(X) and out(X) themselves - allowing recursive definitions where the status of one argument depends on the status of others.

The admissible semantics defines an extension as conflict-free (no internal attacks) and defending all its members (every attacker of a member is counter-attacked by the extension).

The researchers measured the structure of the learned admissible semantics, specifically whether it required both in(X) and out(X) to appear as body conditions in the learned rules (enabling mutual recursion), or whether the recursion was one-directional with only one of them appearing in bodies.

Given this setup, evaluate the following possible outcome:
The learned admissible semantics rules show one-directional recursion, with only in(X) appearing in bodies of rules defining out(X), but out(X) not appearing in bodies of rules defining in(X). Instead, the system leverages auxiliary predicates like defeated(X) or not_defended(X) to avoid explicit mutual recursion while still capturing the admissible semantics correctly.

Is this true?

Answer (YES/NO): NO